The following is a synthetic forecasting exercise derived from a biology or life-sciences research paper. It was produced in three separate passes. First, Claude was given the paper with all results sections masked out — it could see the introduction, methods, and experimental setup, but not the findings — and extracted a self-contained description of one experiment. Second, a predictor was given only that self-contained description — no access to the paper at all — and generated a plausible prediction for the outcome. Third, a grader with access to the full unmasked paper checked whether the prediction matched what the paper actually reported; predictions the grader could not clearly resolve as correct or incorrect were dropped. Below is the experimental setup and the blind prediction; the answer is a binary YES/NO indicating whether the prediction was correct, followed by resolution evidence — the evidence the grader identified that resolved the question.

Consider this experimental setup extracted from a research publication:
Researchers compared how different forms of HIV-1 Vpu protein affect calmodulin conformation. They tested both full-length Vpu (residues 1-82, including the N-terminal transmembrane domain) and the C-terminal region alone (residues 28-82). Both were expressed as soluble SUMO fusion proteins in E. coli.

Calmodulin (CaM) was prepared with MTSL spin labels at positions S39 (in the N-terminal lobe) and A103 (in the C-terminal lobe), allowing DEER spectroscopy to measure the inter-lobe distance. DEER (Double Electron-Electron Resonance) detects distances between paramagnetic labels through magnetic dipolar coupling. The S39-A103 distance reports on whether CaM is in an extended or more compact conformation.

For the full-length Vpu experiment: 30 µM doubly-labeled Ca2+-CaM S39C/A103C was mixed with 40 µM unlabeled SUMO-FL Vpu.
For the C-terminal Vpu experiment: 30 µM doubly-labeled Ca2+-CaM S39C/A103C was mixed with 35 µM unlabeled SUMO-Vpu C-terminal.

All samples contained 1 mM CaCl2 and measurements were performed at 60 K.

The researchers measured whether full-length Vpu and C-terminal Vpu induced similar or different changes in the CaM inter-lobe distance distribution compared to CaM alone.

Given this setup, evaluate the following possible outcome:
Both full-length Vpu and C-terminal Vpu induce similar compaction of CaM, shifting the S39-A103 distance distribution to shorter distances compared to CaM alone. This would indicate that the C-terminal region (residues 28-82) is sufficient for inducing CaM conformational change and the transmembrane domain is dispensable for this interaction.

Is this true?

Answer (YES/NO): YES